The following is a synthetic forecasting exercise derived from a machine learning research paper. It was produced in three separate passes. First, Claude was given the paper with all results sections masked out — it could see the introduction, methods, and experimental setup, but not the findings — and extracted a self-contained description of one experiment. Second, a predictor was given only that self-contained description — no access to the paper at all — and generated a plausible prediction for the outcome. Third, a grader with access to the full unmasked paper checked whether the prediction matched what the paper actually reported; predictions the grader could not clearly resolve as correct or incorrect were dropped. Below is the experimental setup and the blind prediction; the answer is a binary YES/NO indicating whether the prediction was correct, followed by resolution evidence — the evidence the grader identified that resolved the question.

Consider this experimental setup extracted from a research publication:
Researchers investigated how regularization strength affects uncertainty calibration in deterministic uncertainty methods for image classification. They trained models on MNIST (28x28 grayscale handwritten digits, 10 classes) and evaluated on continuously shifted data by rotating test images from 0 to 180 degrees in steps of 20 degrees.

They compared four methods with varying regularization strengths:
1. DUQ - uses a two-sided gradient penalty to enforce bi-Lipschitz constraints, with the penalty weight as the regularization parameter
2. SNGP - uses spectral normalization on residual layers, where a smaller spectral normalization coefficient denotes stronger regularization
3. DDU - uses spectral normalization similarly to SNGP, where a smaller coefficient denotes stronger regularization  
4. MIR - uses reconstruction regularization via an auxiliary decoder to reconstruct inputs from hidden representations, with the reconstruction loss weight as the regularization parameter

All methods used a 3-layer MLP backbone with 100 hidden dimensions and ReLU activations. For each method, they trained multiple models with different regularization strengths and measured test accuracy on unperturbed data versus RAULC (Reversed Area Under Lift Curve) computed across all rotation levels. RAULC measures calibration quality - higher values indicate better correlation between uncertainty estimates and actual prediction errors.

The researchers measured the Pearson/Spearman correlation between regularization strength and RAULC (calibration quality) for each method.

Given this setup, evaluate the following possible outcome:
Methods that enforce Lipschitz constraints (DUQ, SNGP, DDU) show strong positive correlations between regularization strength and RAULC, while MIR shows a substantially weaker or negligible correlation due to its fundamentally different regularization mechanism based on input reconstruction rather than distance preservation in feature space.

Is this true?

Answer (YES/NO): NO